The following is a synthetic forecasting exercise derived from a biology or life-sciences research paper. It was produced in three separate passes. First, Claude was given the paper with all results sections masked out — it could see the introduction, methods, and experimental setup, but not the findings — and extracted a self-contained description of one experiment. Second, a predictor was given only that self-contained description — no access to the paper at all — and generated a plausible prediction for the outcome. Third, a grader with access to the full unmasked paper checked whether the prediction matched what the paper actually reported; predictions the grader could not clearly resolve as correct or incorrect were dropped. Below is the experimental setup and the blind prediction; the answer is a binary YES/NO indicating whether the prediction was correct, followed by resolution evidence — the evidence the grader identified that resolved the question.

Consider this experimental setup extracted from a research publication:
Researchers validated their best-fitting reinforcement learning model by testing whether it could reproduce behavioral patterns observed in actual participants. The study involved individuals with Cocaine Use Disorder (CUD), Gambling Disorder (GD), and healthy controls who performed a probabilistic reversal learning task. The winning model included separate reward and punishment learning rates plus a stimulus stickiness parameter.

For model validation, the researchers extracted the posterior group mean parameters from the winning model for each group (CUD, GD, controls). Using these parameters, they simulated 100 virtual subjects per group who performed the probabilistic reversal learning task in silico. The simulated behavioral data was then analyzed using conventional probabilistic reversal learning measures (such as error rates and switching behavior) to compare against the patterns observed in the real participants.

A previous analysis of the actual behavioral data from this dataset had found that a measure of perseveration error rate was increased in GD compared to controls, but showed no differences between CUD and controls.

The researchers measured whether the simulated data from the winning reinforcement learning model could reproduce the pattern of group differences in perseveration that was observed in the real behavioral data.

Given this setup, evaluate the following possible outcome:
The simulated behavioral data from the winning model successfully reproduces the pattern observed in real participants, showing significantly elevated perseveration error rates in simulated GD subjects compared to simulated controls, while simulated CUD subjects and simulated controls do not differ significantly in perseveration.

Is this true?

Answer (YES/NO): NO